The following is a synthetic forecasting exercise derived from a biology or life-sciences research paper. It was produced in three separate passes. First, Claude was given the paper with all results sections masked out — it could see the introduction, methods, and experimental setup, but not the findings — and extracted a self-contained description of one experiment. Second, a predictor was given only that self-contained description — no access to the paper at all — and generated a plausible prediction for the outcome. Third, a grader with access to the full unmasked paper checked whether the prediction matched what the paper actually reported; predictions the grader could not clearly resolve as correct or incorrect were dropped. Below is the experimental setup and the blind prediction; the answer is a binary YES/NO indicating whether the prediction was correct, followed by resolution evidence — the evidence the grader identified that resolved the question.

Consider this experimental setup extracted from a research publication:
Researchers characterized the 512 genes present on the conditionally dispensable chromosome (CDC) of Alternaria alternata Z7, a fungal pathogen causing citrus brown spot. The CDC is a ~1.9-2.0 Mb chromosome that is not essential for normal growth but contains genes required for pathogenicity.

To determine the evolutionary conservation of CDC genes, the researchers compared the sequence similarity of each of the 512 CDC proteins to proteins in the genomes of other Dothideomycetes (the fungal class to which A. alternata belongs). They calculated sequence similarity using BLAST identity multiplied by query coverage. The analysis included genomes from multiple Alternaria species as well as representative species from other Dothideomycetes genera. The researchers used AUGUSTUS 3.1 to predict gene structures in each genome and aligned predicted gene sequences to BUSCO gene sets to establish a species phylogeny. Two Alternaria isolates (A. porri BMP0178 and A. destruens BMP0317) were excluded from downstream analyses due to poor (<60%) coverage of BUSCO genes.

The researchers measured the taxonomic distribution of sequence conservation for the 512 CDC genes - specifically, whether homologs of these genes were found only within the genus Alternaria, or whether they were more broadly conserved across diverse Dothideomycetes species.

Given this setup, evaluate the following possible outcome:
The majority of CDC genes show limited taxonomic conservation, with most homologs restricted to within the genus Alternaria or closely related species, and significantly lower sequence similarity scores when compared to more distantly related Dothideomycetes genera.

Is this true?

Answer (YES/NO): YES